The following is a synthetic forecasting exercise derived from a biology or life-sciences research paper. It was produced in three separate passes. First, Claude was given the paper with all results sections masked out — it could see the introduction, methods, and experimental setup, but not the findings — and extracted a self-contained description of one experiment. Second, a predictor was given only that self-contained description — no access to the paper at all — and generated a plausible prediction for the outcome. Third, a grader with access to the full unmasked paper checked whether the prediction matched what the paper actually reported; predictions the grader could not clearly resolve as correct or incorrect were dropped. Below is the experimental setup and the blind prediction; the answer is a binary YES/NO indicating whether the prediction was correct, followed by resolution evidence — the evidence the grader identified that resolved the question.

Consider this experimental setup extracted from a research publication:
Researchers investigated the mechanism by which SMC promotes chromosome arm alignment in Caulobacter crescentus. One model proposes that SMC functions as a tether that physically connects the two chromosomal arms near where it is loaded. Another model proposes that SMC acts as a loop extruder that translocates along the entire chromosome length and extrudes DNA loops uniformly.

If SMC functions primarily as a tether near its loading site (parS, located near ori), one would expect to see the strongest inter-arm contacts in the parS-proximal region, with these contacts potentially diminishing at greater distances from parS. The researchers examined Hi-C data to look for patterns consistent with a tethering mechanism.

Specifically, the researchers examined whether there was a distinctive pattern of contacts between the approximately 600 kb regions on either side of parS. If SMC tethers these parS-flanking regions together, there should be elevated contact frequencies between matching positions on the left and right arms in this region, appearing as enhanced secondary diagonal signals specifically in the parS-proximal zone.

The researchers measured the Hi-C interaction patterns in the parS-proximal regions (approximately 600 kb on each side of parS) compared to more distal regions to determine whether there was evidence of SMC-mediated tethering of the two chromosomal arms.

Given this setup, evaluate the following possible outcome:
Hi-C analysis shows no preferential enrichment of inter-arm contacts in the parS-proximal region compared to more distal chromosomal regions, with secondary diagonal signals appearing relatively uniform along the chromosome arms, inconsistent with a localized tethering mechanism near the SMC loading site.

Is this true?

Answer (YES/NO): NO